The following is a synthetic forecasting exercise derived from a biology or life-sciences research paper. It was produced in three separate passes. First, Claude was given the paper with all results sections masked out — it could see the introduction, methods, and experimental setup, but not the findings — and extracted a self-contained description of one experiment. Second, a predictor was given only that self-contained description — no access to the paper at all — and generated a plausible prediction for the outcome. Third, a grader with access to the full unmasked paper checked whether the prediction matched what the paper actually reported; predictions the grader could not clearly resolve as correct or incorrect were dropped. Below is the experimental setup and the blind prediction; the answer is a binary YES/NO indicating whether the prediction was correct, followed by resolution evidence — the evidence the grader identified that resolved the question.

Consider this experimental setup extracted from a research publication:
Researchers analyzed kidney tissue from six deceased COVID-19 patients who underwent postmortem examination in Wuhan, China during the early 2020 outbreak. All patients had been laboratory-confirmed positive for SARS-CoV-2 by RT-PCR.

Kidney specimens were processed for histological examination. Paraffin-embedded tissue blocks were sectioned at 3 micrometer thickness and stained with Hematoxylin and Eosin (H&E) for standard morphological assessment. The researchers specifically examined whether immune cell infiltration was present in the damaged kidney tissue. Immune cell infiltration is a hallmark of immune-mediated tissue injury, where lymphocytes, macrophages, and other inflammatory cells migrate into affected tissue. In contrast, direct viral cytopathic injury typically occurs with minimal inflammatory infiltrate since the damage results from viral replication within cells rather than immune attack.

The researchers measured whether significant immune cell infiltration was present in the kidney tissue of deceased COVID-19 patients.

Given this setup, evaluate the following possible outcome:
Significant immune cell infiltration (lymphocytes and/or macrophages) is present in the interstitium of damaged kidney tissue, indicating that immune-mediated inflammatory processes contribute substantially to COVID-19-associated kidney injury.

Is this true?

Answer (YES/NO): NO